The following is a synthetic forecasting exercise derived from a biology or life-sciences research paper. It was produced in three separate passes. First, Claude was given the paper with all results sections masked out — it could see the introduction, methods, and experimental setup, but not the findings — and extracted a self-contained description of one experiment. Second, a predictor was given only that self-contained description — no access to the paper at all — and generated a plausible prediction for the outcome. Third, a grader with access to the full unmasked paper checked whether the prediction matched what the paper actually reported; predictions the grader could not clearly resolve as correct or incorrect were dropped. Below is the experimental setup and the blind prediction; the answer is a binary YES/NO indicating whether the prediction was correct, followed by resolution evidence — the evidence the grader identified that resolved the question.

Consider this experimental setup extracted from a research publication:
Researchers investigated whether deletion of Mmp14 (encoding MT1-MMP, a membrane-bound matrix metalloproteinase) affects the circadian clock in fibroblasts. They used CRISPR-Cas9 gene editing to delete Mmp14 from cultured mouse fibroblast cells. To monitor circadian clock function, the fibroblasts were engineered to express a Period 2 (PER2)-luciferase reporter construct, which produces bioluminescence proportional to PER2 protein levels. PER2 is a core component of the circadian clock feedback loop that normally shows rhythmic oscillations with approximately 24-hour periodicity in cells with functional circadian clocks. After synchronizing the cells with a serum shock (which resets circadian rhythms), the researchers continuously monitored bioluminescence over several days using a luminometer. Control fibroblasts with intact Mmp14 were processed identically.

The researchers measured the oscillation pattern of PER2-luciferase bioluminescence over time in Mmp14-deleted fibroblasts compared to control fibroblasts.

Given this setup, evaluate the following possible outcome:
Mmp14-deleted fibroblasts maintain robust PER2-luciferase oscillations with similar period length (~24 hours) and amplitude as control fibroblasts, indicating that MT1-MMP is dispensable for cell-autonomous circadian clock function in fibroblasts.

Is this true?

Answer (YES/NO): NO